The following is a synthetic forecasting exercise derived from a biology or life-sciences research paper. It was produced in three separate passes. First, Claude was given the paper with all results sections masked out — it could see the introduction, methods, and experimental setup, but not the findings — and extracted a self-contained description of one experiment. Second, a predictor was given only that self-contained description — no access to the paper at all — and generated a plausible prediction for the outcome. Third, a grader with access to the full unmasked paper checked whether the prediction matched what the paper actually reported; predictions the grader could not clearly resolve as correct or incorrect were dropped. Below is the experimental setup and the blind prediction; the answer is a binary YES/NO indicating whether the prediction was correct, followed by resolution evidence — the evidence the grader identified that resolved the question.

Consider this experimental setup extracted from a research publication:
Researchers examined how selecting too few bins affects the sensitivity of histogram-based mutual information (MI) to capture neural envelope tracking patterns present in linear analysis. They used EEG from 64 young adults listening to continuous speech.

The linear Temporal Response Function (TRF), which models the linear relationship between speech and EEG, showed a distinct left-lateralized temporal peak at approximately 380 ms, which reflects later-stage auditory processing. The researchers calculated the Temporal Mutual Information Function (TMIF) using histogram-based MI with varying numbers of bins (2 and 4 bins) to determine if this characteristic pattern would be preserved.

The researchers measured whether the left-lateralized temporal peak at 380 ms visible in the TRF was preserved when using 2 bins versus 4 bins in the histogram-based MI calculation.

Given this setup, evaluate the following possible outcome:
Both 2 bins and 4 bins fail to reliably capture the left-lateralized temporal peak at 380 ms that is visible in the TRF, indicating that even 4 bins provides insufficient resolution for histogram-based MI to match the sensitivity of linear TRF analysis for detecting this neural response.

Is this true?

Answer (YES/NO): NO